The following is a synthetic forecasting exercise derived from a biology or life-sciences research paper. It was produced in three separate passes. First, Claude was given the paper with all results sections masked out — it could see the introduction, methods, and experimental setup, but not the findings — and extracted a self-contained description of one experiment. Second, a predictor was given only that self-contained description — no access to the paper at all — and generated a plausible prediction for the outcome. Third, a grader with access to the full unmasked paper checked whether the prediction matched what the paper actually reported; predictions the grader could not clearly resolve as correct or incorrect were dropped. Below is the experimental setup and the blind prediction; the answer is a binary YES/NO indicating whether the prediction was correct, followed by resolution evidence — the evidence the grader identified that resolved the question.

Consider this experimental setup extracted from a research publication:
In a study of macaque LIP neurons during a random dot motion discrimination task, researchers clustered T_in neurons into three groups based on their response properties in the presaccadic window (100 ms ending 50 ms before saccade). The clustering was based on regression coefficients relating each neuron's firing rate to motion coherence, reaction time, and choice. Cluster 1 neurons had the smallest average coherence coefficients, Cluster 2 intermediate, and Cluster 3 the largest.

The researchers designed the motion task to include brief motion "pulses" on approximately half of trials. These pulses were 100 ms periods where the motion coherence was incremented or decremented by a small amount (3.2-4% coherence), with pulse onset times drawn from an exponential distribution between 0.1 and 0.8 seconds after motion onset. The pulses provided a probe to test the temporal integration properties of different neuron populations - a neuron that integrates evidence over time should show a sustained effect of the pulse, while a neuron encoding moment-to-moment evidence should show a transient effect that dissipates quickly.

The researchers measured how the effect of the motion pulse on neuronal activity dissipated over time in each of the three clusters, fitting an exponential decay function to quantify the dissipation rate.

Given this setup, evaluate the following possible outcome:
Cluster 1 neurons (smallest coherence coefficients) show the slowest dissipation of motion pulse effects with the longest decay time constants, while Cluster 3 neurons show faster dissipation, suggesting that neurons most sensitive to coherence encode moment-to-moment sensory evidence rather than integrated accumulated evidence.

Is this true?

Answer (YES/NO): NO